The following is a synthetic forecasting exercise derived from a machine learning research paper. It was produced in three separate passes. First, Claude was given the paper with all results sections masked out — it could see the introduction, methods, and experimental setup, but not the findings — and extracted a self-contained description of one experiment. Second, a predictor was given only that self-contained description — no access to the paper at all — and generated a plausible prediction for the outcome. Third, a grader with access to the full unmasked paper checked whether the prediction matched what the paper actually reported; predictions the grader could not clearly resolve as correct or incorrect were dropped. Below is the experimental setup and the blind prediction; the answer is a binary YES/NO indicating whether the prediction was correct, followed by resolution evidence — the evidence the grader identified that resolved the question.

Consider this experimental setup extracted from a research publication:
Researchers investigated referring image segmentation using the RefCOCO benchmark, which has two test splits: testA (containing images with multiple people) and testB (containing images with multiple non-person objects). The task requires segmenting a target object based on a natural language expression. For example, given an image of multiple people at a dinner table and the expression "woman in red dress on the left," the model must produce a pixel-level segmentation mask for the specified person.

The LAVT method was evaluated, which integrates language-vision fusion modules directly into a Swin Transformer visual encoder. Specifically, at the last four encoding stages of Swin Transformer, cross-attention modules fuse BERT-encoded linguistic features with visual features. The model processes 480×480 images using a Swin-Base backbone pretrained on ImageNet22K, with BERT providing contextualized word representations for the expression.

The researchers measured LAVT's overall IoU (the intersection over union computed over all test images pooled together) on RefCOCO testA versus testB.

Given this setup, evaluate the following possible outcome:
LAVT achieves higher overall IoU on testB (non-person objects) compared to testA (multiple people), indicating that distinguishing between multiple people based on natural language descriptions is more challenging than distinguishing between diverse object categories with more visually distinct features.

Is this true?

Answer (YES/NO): NO